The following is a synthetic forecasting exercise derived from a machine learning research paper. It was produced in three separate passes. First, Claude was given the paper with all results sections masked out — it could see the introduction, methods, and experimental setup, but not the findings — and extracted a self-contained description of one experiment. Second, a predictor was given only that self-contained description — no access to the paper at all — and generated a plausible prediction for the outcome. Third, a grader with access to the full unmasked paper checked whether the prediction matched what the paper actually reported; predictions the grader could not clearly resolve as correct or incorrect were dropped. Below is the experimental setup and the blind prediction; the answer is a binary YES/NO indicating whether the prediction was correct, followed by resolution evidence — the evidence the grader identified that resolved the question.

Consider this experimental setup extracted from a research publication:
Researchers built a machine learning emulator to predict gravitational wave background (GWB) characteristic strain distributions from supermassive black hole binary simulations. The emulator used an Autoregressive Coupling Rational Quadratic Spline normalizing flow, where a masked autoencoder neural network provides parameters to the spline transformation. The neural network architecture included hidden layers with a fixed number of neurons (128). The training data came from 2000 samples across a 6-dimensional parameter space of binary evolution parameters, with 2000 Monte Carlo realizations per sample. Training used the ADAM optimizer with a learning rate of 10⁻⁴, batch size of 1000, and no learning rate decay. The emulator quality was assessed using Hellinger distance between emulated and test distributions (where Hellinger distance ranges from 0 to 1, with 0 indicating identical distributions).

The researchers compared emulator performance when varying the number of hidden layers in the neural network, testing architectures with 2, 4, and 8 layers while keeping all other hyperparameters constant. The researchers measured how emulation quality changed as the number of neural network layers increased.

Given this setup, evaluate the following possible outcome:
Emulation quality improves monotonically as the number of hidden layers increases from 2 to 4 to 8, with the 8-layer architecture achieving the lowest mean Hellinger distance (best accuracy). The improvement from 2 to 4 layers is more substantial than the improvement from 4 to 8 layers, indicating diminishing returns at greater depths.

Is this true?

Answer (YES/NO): NO